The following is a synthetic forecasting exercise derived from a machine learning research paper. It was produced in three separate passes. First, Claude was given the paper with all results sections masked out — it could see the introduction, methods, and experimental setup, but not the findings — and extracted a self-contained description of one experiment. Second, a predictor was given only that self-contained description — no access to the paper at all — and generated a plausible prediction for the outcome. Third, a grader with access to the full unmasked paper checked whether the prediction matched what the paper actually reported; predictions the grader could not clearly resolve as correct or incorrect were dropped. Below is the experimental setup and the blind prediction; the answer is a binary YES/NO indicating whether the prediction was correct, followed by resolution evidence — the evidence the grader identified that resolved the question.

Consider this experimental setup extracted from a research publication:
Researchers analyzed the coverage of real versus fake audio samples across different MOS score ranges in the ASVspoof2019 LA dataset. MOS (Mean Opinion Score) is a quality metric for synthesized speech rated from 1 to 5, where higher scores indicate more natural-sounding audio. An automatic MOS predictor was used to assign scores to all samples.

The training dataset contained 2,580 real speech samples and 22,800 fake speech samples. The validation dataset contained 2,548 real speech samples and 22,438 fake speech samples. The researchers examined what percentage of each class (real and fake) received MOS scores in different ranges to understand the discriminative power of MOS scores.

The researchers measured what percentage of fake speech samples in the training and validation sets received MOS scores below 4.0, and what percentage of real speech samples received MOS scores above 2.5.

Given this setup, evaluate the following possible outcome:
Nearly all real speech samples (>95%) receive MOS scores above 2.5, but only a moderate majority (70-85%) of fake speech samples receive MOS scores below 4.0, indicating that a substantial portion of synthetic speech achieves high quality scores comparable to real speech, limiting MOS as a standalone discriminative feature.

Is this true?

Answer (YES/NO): NO